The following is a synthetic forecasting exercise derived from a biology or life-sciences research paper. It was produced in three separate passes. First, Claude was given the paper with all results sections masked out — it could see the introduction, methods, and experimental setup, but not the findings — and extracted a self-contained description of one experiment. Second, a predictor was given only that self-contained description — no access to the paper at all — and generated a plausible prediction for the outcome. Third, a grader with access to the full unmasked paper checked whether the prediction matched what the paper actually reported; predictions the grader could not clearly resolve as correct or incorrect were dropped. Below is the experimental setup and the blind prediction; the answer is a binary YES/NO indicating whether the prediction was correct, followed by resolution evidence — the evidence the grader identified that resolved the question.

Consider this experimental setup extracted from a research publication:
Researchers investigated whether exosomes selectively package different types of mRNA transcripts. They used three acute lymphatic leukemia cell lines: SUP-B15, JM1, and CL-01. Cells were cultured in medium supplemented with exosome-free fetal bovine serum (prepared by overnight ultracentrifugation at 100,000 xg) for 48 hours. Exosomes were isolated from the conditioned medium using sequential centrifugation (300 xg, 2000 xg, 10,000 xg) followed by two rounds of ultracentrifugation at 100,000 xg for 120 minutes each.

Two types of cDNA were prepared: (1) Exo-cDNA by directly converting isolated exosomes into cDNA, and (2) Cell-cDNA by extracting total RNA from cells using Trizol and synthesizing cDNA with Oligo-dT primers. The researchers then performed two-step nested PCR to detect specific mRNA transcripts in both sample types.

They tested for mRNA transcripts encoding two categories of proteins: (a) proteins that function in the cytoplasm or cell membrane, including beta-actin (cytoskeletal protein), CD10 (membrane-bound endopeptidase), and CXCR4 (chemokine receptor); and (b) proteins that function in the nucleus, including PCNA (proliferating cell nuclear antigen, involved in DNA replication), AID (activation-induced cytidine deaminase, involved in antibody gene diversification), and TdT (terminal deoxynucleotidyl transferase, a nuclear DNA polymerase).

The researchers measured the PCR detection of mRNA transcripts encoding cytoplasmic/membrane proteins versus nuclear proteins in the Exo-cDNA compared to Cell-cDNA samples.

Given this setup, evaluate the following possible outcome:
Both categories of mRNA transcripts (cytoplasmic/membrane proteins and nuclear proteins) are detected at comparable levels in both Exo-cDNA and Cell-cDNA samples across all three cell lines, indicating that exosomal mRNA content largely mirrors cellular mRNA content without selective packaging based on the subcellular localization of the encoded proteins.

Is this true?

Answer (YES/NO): NO